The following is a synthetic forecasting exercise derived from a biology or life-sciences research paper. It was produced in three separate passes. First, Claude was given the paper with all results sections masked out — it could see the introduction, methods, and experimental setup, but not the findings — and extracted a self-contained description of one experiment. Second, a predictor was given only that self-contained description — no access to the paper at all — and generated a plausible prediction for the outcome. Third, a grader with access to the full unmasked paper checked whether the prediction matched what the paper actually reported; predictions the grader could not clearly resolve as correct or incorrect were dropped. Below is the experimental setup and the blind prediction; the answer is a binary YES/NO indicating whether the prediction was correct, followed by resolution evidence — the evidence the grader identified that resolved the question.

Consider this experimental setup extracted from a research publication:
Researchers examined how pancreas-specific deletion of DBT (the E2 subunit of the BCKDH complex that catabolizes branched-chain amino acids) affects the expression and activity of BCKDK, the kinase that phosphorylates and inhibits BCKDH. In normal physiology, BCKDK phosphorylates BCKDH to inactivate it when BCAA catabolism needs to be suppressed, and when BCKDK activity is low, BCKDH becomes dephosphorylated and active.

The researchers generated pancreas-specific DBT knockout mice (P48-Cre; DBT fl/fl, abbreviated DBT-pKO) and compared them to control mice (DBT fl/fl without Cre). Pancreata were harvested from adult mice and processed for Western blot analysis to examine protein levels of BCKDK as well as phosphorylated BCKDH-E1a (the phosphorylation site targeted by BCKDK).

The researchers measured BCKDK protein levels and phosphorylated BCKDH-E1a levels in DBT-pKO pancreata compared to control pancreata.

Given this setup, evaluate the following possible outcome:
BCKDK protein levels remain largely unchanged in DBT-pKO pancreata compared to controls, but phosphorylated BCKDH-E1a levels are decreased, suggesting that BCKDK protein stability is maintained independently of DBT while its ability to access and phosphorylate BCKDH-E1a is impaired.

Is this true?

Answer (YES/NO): NO